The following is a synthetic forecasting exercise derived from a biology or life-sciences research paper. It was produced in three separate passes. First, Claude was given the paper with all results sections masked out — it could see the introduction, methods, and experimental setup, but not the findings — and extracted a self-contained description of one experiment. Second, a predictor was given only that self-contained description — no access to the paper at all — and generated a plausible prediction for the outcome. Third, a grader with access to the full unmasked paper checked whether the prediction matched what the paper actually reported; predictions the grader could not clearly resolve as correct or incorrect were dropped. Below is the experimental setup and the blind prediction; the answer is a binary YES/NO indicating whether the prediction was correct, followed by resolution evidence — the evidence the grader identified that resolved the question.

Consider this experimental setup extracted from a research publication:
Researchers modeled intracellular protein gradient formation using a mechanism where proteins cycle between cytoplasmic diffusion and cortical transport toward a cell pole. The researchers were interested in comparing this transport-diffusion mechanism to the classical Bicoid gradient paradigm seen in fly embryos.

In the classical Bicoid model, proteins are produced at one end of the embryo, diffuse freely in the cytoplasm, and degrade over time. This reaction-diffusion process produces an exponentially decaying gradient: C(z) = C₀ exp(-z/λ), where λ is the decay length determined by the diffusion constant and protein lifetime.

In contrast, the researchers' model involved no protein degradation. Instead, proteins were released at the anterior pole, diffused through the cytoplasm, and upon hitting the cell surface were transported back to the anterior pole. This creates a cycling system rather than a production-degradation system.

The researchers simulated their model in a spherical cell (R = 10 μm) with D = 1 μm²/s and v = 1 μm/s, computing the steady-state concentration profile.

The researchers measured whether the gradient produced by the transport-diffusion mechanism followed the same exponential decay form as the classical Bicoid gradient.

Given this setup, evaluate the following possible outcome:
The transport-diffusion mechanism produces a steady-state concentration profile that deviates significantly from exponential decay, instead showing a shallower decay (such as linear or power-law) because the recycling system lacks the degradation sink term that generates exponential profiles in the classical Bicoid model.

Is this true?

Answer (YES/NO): NO